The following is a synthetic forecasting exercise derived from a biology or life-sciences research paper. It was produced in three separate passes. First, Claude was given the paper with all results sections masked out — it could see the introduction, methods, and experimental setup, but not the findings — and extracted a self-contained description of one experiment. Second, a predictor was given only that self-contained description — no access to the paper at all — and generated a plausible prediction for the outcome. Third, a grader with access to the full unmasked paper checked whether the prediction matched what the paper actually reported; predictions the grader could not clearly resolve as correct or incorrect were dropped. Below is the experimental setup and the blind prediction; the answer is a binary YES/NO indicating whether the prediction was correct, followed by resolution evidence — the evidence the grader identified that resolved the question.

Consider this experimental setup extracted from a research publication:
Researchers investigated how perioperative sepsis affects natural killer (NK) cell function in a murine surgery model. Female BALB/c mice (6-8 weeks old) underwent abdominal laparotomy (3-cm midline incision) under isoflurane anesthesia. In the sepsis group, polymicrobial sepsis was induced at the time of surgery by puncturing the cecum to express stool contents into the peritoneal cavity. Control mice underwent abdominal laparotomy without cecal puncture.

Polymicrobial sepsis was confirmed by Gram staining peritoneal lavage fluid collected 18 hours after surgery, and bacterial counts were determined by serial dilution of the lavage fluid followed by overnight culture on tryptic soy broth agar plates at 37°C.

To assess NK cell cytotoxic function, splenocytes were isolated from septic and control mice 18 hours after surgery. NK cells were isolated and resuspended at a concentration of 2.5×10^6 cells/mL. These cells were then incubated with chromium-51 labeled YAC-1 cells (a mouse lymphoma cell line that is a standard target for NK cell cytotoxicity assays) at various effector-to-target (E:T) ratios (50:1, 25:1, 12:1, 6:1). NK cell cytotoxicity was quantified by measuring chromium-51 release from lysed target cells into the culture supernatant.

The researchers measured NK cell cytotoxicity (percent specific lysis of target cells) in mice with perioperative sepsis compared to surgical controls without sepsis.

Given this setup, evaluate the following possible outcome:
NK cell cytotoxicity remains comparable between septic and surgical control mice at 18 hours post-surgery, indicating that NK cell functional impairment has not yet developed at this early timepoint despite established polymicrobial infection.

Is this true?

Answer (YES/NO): NO